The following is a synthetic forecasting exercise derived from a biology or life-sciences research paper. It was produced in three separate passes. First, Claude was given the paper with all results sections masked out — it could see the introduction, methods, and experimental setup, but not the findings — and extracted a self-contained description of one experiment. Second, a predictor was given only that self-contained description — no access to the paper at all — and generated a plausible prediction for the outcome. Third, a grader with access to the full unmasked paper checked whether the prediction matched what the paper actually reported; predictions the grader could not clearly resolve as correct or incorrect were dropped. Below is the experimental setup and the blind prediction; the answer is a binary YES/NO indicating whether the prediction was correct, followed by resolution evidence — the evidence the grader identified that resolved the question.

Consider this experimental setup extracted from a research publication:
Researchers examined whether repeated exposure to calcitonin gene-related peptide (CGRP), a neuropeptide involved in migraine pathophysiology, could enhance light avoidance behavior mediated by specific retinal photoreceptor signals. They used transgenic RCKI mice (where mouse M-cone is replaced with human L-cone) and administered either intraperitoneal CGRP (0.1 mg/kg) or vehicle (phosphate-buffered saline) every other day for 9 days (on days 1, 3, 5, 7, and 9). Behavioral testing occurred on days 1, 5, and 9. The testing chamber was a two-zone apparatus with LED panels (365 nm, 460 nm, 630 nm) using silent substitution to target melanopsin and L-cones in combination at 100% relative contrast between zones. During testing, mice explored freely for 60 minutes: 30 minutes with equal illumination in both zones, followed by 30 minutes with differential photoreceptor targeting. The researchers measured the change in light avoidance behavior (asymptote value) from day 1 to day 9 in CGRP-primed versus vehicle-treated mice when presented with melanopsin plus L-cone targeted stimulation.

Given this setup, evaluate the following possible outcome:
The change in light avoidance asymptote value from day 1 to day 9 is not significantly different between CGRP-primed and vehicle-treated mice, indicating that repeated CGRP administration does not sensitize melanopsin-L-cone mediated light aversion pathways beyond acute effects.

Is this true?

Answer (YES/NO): NO